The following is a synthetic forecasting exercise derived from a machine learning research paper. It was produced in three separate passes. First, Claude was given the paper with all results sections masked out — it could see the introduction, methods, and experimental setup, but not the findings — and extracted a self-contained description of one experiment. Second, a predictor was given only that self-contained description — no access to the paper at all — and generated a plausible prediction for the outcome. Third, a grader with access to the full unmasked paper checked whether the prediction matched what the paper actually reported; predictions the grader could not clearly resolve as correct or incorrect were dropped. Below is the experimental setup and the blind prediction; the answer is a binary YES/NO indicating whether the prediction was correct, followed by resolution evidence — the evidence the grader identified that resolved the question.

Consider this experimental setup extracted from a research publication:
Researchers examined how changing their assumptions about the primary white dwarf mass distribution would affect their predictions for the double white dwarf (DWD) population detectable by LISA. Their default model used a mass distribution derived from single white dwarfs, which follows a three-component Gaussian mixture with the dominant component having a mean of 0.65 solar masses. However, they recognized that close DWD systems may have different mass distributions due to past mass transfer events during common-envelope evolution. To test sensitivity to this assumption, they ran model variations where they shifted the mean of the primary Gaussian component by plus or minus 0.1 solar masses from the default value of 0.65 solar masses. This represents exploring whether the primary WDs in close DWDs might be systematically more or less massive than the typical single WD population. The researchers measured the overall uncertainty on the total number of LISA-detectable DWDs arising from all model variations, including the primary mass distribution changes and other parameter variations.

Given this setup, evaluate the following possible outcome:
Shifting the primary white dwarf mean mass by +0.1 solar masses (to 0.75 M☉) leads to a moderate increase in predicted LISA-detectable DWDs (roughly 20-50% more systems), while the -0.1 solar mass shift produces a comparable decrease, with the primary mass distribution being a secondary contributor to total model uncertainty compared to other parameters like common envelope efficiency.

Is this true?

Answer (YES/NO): NO